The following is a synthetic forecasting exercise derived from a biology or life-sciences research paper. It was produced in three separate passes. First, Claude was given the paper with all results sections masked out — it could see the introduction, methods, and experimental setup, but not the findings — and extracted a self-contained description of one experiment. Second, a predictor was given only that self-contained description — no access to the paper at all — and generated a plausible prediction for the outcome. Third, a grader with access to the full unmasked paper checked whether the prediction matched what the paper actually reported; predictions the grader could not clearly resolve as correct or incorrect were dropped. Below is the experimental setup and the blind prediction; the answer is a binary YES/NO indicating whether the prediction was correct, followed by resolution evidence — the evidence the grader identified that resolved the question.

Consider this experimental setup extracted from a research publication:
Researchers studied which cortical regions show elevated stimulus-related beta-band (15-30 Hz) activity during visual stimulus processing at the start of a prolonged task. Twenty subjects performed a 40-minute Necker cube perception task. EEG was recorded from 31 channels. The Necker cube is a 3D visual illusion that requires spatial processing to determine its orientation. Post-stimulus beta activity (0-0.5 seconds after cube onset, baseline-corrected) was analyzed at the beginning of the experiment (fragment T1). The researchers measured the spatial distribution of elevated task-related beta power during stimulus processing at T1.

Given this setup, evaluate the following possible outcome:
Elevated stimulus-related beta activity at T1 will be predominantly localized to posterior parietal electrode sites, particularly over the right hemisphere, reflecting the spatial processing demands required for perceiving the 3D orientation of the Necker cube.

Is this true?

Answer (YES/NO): NO